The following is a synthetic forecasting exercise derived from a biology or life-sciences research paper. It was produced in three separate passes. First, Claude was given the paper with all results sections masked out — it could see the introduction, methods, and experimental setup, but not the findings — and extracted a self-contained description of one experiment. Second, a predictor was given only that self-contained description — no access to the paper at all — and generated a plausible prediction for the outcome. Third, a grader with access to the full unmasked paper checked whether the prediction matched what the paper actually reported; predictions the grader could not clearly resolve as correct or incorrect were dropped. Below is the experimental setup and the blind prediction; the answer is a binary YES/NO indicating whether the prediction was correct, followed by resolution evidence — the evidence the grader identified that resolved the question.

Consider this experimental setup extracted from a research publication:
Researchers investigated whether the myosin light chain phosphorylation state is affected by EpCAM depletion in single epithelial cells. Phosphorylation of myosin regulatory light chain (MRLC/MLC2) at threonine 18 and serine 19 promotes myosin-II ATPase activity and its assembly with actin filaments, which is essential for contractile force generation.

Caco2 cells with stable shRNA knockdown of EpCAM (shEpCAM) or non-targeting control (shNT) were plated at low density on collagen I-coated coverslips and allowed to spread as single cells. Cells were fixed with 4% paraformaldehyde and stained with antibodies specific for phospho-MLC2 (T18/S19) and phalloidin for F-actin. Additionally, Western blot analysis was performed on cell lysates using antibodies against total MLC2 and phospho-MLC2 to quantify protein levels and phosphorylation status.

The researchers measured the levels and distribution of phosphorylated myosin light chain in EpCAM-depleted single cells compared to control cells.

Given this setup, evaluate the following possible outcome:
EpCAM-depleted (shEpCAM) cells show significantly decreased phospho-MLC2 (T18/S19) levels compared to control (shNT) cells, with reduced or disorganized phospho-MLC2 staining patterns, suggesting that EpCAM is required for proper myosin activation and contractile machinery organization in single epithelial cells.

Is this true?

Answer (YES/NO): NO